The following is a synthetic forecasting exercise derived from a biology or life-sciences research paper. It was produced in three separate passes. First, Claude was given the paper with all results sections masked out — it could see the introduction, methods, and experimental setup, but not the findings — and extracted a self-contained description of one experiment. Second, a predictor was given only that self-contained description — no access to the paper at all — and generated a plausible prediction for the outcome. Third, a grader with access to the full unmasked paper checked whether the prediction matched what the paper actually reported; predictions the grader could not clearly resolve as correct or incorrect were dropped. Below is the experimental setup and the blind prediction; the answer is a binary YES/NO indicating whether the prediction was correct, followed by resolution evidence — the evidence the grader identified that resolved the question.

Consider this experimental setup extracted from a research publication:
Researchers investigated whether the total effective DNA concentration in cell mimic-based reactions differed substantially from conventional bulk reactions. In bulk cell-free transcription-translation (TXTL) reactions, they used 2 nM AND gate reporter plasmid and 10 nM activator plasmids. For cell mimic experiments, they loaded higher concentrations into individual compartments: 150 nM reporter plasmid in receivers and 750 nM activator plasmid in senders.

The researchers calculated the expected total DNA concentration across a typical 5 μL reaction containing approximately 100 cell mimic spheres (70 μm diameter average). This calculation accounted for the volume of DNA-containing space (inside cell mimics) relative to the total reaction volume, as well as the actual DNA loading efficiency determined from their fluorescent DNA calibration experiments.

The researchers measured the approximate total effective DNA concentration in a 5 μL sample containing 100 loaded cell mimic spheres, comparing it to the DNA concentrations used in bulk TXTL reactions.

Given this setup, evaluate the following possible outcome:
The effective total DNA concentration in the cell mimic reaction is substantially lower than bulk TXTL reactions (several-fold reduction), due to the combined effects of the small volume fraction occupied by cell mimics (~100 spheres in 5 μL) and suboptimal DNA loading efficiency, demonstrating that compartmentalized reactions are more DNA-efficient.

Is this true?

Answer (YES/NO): NO